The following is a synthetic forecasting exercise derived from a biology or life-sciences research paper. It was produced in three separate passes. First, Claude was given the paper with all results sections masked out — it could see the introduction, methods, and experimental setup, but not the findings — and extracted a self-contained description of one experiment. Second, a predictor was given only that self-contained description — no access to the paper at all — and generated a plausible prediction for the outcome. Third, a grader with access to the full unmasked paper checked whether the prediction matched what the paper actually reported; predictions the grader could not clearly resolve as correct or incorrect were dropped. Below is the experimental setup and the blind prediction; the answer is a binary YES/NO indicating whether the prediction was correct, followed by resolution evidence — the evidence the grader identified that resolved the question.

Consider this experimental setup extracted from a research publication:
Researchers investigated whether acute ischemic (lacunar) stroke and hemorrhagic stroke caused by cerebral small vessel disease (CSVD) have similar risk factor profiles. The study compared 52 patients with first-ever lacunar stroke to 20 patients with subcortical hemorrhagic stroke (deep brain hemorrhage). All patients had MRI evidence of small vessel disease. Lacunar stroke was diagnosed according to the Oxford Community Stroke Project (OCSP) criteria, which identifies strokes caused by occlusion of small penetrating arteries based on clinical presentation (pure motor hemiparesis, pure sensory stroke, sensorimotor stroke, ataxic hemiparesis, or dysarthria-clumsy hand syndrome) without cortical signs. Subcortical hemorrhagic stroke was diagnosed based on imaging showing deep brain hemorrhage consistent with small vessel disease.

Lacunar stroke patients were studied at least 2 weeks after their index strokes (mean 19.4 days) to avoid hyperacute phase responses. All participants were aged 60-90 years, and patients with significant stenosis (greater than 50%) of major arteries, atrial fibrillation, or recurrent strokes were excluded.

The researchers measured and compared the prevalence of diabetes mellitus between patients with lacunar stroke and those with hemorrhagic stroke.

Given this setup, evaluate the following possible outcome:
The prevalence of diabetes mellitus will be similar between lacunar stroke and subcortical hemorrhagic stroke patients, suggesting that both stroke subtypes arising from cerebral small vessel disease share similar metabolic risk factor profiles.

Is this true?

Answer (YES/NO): NO